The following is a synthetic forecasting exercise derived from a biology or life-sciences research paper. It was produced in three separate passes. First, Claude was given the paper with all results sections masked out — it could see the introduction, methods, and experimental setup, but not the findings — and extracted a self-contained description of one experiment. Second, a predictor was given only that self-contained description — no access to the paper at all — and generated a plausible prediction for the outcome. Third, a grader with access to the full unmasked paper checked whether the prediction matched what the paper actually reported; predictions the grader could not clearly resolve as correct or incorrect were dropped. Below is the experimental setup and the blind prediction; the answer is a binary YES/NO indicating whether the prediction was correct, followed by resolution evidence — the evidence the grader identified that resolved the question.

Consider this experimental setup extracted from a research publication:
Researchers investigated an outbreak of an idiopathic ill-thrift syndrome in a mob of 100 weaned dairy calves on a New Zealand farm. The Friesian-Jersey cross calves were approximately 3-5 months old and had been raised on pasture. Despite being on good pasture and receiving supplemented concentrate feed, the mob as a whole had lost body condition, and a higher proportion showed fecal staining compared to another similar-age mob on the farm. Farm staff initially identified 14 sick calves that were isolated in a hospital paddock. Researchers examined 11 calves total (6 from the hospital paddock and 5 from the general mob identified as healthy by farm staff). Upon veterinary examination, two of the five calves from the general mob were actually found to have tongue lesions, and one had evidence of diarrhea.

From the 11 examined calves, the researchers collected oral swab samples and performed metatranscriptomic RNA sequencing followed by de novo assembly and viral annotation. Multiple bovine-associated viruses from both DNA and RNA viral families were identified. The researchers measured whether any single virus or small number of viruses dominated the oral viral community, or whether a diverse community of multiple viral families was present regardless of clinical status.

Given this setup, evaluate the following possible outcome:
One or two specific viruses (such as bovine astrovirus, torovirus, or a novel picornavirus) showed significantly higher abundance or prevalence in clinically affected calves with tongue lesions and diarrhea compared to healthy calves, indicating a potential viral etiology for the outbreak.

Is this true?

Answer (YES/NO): NO